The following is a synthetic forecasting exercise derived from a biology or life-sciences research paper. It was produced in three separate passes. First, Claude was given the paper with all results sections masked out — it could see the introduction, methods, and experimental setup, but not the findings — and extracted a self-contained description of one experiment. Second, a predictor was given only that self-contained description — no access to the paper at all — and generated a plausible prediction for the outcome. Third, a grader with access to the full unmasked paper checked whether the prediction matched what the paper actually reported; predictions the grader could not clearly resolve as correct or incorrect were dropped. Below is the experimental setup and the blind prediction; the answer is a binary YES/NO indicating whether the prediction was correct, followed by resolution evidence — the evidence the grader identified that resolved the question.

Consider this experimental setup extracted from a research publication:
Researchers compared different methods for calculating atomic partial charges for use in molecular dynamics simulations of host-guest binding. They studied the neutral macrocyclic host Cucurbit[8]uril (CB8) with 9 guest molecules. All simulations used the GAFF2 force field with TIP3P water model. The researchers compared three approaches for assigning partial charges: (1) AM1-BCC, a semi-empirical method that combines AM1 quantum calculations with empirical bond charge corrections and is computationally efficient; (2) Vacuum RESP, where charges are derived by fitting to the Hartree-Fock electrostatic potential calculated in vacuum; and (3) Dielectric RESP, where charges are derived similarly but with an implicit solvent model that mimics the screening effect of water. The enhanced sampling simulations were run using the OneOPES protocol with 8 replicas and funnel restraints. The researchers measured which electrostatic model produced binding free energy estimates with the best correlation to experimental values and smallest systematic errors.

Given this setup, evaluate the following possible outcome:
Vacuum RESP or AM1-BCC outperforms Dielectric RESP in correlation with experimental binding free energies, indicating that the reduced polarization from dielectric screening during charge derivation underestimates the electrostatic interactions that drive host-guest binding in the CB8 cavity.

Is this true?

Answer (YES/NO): YES